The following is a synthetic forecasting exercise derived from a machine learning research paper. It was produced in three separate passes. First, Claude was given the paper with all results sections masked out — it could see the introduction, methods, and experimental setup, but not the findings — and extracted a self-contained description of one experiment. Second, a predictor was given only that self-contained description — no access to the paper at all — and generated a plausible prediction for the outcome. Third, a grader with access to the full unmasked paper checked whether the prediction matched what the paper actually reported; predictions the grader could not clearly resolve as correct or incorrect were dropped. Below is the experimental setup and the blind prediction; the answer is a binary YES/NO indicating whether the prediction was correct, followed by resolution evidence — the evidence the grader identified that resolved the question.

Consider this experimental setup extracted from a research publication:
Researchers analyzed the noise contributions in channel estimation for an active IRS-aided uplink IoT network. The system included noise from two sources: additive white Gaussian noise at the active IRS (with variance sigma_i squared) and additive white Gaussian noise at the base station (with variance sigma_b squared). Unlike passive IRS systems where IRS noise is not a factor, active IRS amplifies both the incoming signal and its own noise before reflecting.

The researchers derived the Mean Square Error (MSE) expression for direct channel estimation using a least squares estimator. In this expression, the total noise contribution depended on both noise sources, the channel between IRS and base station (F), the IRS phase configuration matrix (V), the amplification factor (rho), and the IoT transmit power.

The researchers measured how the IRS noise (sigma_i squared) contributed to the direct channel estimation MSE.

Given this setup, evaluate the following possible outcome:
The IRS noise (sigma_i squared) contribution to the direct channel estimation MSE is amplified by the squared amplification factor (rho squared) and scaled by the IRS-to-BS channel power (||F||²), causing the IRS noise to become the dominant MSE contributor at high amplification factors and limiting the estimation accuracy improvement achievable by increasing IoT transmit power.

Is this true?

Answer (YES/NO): NO